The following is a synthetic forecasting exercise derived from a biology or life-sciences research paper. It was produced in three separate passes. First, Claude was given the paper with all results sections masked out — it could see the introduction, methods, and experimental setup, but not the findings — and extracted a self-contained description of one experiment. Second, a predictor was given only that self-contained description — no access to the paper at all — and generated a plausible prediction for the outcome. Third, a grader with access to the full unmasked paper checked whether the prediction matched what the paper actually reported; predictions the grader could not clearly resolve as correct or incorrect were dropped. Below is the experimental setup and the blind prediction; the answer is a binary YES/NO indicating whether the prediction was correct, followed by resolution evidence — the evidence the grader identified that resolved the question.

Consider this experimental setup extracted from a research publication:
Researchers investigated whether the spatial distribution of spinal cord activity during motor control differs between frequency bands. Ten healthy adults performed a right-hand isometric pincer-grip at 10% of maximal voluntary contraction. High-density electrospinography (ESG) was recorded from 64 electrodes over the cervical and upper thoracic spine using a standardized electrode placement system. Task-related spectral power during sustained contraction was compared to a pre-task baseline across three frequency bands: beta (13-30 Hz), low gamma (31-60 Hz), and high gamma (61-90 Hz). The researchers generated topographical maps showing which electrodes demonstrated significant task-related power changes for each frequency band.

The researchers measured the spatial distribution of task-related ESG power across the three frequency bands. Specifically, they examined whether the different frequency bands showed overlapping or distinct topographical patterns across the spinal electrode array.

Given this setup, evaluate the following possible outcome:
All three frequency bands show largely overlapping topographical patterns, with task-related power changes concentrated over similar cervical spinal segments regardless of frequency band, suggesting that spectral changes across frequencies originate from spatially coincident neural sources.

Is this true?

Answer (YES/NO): NO